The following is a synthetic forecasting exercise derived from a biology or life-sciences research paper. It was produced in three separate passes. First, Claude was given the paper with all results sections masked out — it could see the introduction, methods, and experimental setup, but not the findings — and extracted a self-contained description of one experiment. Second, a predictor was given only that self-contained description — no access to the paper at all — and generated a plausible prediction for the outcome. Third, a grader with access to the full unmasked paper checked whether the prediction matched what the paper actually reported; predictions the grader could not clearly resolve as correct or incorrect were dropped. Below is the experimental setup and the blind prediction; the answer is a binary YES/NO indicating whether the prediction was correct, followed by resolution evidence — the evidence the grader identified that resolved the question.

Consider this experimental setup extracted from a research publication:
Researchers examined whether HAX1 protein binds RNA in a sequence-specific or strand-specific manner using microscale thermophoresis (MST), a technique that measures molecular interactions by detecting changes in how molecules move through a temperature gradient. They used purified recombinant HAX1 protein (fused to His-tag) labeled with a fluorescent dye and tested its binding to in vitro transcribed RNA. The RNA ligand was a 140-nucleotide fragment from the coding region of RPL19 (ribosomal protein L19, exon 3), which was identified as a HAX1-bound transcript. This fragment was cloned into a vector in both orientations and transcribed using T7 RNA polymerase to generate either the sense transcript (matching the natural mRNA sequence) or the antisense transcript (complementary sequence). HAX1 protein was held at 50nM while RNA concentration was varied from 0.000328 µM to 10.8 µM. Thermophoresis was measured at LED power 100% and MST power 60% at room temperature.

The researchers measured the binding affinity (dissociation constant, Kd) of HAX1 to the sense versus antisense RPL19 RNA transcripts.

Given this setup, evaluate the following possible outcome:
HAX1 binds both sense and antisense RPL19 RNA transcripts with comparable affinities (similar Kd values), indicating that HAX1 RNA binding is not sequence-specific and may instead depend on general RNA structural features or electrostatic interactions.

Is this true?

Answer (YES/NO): NO